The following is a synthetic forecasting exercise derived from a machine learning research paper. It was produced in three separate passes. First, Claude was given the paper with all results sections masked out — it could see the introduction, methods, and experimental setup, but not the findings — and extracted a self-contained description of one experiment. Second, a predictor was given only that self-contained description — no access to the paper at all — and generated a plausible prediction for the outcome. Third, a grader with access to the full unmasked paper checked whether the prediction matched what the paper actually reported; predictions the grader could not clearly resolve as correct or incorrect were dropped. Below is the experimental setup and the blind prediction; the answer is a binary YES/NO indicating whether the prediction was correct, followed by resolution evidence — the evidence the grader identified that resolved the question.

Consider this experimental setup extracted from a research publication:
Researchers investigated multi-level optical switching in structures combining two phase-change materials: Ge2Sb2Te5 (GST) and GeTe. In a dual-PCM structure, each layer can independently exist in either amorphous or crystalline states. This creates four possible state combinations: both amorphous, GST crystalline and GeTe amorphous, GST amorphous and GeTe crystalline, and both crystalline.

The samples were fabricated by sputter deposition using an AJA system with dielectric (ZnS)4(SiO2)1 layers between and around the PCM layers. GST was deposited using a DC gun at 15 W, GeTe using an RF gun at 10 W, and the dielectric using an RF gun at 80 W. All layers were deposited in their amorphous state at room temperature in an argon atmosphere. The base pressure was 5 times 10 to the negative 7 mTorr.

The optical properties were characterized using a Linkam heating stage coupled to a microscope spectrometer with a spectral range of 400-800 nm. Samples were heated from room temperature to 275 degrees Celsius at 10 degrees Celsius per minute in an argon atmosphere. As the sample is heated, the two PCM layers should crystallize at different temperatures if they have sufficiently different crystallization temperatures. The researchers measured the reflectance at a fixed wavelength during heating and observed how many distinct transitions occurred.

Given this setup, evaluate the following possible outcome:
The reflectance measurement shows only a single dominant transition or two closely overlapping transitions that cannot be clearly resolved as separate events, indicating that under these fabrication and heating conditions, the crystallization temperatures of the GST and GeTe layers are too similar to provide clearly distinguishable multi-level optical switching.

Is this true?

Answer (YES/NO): NO